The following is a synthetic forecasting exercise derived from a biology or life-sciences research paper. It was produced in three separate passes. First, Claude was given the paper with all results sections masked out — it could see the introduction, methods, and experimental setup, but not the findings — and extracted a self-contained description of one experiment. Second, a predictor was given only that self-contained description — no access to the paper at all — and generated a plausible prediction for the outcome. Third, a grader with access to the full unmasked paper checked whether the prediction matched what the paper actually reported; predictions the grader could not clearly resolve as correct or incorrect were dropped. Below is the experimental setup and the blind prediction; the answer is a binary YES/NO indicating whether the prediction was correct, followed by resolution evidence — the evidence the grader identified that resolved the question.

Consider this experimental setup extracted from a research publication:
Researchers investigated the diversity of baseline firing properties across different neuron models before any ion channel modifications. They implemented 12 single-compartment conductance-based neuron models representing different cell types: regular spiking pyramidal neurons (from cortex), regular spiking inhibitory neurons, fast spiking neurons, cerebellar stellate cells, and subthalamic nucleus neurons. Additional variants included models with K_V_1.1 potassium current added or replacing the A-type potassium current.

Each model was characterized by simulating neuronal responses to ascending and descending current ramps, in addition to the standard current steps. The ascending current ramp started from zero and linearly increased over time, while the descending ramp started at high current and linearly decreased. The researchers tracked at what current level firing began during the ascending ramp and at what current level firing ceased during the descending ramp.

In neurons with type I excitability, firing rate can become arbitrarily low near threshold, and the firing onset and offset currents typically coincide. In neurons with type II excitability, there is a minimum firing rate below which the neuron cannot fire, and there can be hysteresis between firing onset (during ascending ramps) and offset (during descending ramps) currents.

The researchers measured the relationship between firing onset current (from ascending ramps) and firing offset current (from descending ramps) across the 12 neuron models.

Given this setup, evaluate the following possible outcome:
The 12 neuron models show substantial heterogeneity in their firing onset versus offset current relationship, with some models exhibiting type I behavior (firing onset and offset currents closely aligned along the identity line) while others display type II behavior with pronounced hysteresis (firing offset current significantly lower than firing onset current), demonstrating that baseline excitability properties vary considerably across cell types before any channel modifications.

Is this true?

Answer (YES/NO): YES